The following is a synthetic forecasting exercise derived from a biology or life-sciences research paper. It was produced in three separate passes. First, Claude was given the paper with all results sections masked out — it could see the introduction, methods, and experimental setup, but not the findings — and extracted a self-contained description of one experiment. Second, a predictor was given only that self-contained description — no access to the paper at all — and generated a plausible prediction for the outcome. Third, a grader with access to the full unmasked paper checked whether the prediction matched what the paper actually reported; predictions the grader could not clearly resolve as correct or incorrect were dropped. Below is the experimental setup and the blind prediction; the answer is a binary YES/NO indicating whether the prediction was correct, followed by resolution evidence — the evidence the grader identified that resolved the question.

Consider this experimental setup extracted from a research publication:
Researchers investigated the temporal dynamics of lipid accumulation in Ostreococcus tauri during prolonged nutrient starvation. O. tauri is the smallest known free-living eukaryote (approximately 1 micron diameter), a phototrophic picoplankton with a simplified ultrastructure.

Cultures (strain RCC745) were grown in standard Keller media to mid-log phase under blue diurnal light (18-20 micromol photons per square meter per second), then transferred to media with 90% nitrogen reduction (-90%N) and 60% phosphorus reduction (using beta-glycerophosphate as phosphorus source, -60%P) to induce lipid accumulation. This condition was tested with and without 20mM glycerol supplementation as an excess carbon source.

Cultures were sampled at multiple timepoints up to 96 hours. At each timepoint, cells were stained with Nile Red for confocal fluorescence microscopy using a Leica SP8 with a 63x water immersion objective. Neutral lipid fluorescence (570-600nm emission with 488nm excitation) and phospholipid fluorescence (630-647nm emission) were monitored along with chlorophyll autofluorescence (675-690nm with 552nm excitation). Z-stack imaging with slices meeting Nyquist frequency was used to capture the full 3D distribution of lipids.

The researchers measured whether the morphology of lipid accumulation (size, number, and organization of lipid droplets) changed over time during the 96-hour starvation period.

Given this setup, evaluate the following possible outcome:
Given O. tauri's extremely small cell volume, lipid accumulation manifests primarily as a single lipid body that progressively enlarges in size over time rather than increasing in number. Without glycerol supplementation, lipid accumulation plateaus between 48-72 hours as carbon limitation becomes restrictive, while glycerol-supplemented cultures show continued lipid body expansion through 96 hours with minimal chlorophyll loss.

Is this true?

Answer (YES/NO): NO